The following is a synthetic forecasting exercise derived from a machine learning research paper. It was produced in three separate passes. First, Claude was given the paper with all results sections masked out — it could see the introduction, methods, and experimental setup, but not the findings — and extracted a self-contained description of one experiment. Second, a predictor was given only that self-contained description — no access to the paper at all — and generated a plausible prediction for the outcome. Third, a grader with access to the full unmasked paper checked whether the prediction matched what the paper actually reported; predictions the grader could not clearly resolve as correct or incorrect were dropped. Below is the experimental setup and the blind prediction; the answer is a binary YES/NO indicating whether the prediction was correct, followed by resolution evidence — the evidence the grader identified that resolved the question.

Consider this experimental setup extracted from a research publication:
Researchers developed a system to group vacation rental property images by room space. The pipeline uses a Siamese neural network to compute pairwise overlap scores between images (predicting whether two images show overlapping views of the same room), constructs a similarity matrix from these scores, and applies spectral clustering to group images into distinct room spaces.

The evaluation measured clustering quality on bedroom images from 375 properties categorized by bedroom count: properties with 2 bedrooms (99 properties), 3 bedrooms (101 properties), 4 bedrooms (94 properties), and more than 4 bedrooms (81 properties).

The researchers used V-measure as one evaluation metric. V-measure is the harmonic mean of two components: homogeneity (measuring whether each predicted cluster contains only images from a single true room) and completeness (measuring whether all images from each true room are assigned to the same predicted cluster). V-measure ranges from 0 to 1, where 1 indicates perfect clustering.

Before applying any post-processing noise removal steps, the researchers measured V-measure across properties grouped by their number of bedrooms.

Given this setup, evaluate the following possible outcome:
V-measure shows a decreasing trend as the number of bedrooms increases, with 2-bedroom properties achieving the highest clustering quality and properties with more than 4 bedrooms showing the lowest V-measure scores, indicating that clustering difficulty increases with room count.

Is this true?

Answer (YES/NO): NO